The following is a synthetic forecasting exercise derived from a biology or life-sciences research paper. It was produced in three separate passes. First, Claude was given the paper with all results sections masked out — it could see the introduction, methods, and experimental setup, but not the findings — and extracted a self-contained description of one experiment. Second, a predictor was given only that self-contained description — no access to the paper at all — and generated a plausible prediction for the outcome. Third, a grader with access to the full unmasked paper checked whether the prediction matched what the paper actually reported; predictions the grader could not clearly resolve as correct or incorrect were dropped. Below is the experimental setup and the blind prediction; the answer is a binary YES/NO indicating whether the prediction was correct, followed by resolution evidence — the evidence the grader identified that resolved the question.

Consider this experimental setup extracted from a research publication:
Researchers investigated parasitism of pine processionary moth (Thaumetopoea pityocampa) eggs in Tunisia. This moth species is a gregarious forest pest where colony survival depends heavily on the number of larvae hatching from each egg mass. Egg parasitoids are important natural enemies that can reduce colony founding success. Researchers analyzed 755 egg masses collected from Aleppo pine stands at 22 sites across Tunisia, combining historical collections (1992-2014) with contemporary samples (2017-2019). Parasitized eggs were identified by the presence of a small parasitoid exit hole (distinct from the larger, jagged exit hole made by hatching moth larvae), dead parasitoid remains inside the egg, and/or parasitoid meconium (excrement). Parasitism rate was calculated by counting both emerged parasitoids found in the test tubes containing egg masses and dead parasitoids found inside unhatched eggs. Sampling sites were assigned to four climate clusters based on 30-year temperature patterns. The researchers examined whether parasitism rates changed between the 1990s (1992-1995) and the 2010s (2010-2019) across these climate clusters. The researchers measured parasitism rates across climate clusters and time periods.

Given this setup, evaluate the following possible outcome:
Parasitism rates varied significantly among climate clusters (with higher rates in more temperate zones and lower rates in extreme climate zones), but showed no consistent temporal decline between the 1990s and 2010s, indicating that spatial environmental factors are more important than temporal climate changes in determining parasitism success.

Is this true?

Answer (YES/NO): NO